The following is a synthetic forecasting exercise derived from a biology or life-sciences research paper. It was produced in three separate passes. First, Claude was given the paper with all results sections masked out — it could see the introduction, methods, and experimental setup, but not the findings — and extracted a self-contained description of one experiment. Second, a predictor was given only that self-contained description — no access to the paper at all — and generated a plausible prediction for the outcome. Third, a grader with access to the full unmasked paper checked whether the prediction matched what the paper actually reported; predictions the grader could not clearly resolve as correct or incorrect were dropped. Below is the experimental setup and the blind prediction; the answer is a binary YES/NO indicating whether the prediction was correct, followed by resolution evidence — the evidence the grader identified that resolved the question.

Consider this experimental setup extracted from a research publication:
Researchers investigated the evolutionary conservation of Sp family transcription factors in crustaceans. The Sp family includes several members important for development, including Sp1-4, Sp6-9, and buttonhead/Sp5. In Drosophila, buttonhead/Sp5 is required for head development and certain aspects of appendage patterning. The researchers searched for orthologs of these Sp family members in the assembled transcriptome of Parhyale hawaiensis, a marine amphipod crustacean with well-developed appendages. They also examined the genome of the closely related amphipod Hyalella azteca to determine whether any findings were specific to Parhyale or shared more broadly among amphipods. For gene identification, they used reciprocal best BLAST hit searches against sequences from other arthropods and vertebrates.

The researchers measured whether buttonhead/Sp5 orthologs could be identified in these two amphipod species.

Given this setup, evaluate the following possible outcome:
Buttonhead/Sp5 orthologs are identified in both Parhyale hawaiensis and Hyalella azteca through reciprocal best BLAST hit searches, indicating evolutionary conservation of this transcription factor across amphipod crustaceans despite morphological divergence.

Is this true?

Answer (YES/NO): NO